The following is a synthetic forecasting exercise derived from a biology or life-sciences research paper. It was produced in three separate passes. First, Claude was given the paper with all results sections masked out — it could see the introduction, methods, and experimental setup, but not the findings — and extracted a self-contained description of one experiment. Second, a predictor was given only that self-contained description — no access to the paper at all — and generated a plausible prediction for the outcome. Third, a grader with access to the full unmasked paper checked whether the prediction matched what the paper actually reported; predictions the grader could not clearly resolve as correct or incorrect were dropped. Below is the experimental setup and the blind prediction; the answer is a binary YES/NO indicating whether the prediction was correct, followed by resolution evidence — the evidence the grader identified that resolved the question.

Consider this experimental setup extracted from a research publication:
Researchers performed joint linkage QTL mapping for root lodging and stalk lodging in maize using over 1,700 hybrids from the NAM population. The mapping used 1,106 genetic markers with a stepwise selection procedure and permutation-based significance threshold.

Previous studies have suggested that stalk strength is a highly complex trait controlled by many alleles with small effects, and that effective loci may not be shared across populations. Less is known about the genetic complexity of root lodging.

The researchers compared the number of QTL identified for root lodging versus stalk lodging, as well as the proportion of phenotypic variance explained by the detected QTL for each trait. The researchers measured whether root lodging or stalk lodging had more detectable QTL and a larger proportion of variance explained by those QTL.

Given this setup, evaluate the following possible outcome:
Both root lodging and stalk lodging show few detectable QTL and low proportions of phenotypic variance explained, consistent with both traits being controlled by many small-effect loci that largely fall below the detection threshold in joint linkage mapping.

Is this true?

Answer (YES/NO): NO